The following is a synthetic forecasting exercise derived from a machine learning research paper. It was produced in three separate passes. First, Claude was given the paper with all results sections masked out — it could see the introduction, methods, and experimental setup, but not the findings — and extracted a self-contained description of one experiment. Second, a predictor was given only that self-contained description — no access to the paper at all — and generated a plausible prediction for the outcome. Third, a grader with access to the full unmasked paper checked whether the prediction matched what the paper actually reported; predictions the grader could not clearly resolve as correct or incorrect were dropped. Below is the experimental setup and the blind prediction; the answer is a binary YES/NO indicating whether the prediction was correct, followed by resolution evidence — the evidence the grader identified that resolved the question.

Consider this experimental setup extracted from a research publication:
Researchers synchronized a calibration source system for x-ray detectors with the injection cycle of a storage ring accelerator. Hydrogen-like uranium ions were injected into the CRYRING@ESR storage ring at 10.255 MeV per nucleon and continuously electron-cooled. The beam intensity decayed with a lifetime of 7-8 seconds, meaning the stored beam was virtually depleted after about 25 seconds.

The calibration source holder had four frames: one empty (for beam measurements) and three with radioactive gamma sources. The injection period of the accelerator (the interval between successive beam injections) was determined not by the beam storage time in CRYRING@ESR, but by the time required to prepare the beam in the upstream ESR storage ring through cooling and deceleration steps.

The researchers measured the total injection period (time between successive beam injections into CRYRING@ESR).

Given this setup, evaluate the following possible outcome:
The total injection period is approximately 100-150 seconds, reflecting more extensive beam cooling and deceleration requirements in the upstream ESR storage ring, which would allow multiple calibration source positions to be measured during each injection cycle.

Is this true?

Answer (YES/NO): NO